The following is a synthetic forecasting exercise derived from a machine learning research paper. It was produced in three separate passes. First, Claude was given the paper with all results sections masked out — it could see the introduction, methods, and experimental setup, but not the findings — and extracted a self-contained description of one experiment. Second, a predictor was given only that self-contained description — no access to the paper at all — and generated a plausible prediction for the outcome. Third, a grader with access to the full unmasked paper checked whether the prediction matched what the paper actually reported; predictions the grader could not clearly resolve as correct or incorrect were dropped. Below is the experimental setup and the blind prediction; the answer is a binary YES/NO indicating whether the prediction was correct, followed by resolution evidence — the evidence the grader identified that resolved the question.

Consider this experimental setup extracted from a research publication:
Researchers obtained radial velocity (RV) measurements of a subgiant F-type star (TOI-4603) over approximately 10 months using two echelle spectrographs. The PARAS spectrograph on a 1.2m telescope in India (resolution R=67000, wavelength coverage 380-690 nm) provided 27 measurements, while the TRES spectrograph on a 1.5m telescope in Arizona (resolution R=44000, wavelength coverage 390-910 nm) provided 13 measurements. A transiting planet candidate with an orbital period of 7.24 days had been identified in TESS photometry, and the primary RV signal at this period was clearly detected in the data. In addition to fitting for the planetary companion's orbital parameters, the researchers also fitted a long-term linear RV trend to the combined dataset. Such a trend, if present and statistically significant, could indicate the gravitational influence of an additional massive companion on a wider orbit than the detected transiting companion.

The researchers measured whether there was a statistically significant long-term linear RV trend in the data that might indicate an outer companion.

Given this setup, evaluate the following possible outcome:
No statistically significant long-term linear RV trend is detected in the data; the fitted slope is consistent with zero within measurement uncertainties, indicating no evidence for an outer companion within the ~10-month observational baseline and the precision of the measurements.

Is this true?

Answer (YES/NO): YES